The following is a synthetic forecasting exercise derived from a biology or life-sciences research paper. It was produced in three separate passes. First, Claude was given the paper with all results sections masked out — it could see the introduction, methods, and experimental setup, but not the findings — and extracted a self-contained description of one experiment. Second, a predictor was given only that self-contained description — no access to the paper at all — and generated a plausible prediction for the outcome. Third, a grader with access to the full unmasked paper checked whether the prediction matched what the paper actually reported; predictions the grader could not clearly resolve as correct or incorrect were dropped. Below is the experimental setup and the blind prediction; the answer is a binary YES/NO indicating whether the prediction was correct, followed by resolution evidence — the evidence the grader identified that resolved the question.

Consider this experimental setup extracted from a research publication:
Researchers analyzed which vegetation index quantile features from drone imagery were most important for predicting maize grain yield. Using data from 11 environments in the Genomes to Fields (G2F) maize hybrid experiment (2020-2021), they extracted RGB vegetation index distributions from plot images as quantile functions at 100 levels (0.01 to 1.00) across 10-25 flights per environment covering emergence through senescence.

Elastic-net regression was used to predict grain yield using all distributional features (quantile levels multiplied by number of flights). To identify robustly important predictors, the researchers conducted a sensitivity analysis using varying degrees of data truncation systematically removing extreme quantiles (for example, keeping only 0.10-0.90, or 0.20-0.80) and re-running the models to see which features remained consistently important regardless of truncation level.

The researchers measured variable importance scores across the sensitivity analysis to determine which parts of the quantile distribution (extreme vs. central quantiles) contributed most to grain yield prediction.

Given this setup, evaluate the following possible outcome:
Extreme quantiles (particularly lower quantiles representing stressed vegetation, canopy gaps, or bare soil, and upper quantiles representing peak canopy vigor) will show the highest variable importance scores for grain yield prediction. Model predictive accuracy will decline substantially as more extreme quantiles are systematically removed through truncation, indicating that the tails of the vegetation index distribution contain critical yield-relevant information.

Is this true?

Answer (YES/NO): NO